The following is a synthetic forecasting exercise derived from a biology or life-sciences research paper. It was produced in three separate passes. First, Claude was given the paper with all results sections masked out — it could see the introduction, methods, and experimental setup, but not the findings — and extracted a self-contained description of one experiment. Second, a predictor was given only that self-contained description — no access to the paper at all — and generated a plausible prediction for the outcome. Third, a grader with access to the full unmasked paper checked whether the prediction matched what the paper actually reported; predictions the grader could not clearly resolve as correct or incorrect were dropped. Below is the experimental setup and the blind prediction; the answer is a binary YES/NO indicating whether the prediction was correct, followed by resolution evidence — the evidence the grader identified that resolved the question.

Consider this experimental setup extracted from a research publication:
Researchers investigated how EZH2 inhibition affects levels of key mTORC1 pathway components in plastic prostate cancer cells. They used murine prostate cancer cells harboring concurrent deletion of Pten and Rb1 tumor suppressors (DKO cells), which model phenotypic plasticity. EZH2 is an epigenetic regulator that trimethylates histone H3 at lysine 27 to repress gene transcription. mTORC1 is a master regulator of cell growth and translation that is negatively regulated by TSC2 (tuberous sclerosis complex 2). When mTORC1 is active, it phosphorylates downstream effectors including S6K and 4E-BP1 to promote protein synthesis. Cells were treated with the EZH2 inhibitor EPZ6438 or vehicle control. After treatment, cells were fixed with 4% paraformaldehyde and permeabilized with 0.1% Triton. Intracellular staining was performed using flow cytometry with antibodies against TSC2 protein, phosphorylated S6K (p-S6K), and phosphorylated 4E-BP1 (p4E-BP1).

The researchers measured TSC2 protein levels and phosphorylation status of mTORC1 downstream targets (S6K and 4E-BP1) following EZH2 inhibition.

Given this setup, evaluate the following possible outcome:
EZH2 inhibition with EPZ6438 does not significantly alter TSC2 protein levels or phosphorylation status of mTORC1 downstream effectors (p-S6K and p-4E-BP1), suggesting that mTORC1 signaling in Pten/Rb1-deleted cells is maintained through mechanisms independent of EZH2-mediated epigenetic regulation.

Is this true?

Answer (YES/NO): NO